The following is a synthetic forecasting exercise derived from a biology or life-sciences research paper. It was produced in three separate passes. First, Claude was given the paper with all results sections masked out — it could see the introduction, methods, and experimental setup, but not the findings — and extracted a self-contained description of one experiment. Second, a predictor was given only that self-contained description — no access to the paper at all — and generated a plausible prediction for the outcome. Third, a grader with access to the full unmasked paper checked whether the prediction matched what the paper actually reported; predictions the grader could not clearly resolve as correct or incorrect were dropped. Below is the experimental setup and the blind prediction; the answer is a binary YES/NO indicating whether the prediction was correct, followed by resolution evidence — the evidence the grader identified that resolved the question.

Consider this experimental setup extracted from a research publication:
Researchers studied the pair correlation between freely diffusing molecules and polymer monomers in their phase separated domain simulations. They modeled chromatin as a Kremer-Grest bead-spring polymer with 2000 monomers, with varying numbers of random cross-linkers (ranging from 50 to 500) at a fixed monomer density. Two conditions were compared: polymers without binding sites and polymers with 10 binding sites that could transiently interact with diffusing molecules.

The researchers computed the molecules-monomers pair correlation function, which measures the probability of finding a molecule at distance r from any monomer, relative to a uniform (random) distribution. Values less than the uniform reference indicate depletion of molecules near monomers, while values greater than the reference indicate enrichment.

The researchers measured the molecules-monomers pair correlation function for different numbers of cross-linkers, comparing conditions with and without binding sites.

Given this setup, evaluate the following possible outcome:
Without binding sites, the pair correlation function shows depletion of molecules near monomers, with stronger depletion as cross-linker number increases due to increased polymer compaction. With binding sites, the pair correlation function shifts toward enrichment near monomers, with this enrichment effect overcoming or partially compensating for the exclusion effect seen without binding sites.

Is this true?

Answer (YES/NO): NO